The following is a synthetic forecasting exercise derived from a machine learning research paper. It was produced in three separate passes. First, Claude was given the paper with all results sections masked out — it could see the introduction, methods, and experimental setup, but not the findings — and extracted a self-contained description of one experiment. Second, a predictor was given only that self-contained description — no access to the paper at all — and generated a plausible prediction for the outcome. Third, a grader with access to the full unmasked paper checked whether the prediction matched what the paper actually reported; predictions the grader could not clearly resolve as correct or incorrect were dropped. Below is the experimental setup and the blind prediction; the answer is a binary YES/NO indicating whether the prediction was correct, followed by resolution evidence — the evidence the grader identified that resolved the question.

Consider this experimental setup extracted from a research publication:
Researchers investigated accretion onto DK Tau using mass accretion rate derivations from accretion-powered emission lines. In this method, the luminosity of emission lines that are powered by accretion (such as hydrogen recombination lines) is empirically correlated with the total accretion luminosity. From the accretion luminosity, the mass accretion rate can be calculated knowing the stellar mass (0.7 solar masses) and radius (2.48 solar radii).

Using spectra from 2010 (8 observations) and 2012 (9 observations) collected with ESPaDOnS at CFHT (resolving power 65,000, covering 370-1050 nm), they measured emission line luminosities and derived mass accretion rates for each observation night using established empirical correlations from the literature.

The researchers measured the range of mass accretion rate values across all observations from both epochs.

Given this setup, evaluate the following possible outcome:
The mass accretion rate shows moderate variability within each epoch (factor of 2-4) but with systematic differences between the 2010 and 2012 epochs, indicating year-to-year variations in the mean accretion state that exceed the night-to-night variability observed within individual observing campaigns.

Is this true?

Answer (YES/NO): NO